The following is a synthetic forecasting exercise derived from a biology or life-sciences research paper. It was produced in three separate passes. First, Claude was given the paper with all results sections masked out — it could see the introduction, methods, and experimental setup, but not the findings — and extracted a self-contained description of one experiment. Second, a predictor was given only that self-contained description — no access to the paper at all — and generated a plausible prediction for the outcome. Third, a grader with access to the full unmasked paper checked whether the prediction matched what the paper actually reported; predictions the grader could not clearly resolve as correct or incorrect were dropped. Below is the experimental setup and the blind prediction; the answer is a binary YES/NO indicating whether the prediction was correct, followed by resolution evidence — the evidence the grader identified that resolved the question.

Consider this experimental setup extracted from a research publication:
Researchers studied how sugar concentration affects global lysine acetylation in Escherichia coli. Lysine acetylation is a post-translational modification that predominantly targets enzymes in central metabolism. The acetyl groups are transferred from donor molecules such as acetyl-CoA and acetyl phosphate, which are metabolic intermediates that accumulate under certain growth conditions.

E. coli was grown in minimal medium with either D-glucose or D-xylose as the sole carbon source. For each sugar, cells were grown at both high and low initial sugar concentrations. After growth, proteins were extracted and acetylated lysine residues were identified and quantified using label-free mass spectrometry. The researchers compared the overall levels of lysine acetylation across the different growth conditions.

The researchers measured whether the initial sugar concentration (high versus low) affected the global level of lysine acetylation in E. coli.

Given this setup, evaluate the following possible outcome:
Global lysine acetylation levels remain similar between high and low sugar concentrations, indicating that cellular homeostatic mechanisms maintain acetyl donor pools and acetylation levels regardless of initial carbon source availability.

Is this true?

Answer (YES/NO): NO